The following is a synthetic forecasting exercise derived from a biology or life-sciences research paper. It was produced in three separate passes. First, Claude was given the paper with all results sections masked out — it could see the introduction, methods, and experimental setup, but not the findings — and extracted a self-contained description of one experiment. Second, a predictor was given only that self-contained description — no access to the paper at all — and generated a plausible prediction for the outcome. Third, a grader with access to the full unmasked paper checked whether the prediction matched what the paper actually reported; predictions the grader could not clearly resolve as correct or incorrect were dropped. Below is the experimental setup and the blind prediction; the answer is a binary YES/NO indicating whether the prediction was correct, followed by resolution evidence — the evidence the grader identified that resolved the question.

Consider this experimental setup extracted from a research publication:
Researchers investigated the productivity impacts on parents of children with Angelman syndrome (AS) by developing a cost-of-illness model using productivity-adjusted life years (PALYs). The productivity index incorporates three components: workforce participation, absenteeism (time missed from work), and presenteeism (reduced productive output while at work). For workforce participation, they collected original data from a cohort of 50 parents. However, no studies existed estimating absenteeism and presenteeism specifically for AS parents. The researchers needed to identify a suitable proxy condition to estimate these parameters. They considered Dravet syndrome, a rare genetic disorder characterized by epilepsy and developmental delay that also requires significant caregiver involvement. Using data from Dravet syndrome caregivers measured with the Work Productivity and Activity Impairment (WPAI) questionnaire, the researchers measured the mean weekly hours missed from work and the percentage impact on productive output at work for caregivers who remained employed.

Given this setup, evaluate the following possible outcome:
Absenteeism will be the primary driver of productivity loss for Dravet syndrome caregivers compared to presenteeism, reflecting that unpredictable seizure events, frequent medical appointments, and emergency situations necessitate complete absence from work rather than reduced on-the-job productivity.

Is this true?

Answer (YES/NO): NO